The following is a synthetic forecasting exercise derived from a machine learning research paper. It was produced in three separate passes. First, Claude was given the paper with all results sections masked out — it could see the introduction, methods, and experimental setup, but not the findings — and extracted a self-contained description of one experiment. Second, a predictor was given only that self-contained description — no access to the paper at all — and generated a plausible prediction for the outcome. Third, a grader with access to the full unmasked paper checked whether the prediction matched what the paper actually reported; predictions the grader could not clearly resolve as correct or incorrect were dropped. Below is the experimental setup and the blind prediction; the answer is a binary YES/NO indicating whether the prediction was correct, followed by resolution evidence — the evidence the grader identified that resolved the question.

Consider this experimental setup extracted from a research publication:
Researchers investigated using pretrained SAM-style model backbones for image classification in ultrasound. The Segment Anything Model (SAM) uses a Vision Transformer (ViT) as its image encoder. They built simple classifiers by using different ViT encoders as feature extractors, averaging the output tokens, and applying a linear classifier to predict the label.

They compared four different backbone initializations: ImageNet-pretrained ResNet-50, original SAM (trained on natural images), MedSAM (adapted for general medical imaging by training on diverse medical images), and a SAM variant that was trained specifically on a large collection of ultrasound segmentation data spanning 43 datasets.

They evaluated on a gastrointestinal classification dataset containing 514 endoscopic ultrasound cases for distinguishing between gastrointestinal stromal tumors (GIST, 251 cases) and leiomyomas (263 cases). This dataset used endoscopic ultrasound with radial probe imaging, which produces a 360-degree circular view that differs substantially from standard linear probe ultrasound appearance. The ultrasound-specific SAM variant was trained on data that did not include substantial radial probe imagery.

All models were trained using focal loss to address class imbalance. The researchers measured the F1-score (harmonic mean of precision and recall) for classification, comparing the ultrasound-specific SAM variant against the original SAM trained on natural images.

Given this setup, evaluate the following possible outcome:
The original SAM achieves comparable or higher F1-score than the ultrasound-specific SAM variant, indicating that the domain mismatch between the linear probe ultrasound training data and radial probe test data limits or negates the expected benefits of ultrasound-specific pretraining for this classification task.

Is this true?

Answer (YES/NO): YES